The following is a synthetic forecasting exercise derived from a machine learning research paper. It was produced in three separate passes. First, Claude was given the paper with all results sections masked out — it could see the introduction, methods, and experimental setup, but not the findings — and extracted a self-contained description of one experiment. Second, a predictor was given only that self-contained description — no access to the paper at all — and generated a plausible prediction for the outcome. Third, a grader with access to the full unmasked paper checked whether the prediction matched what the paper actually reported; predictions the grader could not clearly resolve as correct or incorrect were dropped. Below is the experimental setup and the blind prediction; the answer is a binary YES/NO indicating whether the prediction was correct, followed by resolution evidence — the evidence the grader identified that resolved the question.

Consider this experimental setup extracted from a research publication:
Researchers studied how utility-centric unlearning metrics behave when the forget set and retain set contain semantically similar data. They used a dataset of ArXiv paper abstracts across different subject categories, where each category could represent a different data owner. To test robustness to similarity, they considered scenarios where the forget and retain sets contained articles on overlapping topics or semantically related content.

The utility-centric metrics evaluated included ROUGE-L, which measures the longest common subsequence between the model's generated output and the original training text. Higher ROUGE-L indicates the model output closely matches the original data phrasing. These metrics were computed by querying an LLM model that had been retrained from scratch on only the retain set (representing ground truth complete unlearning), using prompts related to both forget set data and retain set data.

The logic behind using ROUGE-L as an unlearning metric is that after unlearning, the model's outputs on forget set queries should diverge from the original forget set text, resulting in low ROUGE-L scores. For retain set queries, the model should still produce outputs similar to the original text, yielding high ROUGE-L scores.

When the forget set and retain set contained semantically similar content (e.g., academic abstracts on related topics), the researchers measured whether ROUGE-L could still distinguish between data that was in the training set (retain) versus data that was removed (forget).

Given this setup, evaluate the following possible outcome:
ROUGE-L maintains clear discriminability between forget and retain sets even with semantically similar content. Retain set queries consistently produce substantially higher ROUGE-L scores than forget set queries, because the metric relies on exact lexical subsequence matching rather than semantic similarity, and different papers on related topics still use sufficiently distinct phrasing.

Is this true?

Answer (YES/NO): NO